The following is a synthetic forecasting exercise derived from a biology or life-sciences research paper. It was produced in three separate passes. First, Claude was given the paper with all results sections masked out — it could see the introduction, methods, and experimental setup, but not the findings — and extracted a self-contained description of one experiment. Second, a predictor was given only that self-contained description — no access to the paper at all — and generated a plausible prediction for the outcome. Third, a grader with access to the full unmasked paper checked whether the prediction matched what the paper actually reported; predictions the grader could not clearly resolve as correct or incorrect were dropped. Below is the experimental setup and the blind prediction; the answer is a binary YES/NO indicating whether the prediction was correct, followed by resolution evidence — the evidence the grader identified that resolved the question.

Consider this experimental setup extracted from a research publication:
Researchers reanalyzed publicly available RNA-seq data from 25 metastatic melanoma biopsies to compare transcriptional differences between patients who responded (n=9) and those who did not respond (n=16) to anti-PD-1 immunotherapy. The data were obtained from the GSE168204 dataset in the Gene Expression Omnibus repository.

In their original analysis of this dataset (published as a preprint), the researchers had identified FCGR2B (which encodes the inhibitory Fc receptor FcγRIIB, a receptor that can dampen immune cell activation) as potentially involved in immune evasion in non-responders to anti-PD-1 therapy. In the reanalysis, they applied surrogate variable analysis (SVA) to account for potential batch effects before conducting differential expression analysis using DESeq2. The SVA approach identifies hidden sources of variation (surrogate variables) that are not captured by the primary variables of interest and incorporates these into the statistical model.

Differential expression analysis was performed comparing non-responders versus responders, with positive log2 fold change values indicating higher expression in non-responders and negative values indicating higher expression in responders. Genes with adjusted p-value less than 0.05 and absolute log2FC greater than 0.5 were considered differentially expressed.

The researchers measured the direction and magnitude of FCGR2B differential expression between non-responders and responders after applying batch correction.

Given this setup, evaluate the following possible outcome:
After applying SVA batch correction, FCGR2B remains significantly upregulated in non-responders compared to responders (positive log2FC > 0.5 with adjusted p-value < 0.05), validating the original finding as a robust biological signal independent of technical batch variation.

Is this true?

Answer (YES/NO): NO